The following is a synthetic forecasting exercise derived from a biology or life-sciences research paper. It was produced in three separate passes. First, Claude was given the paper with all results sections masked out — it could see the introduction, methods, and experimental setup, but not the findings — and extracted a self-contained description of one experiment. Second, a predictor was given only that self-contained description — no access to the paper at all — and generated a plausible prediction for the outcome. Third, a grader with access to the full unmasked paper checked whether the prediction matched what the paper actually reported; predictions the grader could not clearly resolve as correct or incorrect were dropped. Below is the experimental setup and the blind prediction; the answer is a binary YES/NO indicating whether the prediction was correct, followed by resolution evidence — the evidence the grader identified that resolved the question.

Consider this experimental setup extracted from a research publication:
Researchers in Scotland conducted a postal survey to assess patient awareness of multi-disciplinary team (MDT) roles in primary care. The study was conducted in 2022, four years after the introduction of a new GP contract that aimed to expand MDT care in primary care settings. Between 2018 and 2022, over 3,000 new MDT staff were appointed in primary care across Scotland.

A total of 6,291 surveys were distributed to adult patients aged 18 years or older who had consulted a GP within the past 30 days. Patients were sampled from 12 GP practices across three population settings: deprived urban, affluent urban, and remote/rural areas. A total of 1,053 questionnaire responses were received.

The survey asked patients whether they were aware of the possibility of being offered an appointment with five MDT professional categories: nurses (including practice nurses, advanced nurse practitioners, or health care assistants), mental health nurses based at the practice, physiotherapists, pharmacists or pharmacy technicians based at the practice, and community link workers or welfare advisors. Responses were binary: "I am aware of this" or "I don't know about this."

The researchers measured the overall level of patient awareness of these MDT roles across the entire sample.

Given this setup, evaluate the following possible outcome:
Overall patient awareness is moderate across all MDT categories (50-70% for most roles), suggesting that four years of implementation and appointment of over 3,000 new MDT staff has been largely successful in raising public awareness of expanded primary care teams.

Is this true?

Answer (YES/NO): NO